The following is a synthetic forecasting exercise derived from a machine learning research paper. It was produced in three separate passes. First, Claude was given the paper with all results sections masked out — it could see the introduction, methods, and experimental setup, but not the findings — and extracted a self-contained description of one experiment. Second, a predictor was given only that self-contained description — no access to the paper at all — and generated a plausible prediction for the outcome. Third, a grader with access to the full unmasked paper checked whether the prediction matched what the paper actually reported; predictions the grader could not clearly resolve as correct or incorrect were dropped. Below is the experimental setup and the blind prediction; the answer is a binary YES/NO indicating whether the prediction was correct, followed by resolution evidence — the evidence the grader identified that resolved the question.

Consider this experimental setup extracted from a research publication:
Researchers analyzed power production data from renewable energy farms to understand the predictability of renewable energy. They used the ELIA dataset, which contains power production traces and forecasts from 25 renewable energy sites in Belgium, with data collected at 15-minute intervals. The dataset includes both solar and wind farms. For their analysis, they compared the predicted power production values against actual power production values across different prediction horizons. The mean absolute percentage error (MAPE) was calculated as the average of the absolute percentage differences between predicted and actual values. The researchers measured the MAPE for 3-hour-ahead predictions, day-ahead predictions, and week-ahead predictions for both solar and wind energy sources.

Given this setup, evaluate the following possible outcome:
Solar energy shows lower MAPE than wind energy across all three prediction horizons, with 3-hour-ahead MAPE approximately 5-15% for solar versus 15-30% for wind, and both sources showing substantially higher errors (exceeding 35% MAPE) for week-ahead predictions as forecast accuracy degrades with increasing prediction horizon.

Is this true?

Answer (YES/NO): NO